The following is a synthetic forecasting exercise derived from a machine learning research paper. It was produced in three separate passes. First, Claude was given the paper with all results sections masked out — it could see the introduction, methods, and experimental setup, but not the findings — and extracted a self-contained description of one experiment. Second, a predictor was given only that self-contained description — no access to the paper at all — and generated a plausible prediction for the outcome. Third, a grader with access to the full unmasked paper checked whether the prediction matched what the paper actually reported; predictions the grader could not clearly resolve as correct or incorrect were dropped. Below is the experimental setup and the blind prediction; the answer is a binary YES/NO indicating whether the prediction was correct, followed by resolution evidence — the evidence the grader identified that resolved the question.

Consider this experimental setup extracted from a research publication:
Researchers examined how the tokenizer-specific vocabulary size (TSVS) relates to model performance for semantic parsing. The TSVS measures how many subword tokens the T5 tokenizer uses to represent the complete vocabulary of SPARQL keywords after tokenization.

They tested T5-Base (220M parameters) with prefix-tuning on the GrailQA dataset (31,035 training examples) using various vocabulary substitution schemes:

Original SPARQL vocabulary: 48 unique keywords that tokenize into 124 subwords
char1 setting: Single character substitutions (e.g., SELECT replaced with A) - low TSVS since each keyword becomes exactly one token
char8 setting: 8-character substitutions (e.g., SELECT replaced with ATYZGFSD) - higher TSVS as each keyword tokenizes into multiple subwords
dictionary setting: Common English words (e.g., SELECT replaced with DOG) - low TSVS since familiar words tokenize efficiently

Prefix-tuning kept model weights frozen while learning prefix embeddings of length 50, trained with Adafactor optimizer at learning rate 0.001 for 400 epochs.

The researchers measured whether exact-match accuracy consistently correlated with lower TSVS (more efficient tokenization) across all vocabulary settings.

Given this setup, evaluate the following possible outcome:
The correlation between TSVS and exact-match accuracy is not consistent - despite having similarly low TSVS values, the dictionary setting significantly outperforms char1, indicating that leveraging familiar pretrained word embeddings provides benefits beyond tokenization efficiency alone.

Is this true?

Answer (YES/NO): NO